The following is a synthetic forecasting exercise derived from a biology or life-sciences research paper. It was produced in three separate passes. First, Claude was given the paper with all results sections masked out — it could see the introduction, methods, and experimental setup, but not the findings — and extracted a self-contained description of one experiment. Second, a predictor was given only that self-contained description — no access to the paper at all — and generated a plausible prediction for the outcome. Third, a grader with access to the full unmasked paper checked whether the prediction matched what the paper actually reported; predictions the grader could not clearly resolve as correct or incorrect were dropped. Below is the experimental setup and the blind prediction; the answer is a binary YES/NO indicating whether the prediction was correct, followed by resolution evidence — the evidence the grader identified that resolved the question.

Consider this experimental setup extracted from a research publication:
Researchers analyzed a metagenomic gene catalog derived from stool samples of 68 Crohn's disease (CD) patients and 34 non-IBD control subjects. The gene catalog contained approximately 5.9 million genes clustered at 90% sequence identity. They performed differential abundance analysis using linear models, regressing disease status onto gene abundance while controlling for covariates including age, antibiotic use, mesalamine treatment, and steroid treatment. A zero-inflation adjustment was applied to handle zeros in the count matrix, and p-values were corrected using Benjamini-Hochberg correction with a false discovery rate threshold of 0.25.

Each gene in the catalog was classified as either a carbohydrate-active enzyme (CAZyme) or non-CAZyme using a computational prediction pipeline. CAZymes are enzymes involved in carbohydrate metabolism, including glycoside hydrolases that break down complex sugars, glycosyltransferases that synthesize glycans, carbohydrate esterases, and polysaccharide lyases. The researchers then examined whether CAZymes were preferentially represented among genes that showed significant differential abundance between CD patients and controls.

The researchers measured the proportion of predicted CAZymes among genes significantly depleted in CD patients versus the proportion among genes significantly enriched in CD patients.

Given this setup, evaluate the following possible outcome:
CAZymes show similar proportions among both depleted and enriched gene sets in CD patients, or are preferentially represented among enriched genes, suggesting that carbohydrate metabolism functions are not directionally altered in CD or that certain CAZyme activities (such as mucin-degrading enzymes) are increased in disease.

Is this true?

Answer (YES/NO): NO